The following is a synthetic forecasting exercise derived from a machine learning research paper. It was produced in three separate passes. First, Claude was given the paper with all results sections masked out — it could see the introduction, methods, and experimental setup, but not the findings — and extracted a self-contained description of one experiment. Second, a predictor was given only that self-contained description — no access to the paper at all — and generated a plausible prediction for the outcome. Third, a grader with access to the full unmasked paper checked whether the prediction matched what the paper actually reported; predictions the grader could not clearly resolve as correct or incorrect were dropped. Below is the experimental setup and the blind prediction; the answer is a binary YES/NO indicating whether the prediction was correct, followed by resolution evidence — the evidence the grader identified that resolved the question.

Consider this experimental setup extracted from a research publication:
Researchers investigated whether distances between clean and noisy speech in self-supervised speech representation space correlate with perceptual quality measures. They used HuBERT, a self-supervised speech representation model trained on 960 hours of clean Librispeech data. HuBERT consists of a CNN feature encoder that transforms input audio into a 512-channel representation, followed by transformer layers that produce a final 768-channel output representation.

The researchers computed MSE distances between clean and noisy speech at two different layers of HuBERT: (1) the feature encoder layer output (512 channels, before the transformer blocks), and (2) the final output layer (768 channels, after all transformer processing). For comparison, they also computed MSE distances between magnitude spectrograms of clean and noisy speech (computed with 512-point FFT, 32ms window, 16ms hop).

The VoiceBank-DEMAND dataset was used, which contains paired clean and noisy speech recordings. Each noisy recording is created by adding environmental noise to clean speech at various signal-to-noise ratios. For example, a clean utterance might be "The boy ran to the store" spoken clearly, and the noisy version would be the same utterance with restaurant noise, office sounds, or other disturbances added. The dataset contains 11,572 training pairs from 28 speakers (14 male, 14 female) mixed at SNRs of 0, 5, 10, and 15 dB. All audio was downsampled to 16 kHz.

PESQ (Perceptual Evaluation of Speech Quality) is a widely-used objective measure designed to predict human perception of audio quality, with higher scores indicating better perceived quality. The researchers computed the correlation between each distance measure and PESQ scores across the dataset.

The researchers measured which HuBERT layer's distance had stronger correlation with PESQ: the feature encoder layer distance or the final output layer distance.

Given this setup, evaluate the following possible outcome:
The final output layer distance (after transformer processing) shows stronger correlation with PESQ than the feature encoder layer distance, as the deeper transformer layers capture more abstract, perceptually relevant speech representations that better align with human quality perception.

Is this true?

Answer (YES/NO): NO